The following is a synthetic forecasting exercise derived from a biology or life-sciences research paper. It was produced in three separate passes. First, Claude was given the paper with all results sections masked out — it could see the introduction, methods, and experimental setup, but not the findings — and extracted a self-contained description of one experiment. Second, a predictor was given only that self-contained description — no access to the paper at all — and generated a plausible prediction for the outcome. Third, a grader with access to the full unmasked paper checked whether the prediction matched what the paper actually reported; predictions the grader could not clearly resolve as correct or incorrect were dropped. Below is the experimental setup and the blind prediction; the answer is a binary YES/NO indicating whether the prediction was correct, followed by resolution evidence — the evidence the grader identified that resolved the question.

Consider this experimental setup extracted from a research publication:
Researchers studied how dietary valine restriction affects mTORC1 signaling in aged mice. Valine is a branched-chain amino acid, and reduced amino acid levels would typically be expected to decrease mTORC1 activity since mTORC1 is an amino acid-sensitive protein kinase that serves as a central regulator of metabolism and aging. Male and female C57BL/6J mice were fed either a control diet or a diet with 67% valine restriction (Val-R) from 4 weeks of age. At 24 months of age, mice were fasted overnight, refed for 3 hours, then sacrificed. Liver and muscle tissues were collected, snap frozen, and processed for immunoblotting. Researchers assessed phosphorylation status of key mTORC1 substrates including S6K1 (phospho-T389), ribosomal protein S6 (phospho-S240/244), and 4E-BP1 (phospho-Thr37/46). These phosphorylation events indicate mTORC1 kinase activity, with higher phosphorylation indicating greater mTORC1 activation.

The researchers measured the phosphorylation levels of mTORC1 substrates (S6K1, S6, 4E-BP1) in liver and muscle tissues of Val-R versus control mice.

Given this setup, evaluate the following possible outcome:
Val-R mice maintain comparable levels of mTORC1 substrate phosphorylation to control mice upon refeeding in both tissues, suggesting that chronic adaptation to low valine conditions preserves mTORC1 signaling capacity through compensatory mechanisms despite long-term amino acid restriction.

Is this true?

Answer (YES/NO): NO